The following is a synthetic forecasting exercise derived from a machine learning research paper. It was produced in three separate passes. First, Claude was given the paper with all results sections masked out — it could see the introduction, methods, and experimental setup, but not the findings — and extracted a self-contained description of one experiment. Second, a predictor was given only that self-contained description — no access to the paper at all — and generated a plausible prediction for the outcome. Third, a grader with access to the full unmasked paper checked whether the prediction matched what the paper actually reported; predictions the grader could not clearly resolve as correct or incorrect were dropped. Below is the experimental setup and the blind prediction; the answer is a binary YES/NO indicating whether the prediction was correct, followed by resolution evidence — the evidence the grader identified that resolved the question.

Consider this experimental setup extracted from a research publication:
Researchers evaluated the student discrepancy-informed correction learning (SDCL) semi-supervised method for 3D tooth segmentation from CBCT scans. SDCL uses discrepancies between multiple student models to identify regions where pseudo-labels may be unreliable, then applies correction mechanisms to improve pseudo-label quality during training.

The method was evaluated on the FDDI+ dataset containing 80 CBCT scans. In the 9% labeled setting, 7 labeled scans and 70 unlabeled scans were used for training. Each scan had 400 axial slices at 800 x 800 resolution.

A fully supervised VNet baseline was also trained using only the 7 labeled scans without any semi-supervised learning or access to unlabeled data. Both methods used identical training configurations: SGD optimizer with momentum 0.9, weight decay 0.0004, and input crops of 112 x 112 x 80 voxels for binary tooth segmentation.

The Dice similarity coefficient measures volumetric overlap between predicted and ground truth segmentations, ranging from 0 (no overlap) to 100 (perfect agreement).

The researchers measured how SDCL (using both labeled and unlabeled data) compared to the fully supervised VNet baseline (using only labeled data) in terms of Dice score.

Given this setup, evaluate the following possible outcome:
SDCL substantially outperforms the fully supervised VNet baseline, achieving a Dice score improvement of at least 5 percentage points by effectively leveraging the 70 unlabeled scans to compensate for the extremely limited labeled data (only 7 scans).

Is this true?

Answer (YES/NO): NO